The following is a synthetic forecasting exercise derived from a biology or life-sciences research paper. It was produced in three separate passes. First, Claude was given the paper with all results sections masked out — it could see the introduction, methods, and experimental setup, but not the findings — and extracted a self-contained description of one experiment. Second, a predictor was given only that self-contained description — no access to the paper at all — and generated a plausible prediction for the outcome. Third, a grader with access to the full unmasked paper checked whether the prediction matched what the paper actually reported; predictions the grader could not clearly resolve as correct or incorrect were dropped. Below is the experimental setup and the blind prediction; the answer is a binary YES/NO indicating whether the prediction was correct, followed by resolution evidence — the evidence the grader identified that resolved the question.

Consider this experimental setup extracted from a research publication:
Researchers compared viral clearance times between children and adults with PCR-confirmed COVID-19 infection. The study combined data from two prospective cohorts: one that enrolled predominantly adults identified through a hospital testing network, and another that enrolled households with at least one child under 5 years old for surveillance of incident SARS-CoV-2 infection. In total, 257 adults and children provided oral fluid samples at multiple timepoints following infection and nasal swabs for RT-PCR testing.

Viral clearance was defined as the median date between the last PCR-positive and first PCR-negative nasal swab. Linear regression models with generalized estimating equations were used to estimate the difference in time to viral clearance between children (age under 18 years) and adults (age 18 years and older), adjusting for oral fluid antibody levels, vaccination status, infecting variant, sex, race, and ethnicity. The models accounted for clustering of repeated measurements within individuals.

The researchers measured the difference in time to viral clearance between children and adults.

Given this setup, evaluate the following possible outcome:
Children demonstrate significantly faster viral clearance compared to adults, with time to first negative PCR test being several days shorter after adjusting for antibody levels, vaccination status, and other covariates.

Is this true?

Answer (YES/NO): YES